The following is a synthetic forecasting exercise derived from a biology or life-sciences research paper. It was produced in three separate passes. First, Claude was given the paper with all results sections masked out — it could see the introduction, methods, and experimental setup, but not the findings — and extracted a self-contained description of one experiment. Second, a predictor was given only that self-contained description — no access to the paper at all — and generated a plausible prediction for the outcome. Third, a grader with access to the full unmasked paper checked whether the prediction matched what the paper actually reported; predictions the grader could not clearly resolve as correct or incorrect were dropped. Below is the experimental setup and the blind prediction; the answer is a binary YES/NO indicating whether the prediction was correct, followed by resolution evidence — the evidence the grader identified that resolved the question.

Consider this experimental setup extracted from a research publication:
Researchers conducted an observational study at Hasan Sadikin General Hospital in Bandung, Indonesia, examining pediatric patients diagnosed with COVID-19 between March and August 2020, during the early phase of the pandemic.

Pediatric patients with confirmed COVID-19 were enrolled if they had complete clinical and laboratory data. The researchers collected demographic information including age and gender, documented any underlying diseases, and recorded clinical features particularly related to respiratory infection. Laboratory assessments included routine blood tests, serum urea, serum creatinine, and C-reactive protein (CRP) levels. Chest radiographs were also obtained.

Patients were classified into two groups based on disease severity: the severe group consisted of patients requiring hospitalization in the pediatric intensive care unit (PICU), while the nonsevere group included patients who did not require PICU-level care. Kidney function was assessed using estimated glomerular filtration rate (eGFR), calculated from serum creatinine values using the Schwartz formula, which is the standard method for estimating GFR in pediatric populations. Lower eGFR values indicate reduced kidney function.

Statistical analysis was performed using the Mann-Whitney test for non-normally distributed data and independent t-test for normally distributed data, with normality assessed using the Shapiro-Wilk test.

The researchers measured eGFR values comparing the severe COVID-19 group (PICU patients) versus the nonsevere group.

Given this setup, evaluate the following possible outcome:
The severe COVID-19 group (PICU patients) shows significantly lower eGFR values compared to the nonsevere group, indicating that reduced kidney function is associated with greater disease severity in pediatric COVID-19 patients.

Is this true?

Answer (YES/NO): NO